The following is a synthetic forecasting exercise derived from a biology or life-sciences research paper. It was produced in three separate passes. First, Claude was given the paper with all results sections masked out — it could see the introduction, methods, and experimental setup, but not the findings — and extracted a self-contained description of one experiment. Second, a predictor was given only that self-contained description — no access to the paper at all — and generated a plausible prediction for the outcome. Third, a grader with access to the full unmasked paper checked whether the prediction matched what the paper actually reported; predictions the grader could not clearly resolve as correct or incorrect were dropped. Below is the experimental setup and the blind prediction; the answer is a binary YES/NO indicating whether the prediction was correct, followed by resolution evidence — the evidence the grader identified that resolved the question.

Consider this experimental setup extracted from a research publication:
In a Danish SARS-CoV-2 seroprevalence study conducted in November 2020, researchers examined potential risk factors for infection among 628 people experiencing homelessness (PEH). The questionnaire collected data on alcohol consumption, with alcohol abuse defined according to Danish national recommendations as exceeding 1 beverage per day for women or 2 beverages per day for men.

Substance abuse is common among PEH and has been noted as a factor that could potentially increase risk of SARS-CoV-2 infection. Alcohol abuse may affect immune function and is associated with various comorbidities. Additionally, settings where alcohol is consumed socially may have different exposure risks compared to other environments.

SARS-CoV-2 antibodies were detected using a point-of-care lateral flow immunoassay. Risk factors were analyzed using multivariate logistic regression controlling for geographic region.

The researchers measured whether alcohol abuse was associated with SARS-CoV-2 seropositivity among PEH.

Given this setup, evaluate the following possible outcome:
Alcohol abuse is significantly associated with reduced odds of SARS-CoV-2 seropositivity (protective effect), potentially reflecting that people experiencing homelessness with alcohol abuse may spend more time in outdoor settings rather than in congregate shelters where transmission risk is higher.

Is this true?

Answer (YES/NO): NO